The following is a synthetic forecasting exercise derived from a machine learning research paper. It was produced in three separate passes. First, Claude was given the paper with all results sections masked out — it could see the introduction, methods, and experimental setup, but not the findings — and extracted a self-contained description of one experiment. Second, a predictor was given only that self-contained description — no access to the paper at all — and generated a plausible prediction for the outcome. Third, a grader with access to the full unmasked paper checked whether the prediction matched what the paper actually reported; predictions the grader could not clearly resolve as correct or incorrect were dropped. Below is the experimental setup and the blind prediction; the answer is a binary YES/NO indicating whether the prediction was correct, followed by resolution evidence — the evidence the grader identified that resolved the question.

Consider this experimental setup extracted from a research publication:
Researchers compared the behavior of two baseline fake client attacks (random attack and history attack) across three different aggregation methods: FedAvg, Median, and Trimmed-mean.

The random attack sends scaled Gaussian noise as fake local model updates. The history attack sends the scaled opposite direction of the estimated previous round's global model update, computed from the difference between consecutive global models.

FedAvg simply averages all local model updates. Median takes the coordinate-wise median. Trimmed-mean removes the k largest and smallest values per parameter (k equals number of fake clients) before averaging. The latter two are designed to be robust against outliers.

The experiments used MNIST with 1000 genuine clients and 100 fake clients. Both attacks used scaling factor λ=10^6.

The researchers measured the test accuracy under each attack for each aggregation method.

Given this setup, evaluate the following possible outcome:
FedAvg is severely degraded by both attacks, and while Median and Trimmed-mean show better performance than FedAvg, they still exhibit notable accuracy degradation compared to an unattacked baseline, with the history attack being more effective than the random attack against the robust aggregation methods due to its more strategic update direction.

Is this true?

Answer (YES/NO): NO